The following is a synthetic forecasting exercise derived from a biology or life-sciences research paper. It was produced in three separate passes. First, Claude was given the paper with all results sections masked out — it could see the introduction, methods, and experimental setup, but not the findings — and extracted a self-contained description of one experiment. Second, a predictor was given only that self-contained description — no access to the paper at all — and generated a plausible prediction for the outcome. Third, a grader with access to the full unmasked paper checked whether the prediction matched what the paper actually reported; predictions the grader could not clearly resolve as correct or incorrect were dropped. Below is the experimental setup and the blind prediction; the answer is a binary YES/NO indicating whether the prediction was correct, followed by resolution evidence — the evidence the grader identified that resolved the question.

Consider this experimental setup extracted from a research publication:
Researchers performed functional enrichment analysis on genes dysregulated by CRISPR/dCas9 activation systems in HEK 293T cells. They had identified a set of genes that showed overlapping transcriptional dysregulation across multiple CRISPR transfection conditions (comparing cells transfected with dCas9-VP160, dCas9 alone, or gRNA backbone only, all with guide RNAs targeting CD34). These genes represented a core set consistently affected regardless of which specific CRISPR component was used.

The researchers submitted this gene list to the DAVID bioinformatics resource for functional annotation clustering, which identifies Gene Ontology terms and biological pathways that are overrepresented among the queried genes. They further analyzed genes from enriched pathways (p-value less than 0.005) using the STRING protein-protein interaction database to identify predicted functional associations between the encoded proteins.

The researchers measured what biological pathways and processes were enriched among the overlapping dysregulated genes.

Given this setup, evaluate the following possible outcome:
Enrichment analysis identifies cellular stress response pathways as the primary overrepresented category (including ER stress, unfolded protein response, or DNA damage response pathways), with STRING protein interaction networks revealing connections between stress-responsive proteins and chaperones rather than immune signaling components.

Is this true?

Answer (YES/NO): NO